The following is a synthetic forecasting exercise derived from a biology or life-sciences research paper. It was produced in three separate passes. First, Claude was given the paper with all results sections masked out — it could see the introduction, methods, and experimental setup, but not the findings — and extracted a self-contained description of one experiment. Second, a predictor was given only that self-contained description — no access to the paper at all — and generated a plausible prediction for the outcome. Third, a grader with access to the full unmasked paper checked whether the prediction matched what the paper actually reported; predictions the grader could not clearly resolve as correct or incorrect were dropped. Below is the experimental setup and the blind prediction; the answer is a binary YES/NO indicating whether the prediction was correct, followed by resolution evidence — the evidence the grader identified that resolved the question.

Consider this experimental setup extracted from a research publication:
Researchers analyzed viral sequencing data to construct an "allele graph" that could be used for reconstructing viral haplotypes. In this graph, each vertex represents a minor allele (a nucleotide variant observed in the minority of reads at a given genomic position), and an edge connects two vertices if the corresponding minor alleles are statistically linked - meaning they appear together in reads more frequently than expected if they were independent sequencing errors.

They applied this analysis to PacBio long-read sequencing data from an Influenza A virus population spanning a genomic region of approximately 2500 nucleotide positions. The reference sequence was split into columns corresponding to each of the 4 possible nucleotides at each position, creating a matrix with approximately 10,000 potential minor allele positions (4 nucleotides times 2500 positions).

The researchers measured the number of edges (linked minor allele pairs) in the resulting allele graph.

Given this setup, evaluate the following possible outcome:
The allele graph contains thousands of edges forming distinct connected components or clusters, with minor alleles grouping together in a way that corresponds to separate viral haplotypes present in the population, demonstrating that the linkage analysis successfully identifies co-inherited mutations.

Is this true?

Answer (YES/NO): NO